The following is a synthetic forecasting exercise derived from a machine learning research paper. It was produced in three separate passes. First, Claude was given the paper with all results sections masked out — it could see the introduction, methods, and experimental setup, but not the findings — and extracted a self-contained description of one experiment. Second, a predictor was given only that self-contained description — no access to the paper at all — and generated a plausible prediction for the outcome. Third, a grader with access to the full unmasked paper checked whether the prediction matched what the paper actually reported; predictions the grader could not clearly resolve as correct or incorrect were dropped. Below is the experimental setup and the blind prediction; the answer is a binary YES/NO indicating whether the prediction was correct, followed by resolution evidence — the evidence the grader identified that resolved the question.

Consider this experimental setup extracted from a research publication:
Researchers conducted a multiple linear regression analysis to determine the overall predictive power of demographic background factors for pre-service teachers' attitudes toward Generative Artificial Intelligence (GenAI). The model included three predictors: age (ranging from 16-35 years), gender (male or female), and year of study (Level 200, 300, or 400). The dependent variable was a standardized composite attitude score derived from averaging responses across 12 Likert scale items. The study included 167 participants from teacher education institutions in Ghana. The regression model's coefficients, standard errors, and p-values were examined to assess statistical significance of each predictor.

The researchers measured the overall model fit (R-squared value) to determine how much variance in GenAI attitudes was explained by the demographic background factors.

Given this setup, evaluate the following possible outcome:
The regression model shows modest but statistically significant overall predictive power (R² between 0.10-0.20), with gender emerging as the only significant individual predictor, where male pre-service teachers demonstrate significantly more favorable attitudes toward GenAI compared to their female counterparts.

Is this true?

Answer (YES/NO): NO